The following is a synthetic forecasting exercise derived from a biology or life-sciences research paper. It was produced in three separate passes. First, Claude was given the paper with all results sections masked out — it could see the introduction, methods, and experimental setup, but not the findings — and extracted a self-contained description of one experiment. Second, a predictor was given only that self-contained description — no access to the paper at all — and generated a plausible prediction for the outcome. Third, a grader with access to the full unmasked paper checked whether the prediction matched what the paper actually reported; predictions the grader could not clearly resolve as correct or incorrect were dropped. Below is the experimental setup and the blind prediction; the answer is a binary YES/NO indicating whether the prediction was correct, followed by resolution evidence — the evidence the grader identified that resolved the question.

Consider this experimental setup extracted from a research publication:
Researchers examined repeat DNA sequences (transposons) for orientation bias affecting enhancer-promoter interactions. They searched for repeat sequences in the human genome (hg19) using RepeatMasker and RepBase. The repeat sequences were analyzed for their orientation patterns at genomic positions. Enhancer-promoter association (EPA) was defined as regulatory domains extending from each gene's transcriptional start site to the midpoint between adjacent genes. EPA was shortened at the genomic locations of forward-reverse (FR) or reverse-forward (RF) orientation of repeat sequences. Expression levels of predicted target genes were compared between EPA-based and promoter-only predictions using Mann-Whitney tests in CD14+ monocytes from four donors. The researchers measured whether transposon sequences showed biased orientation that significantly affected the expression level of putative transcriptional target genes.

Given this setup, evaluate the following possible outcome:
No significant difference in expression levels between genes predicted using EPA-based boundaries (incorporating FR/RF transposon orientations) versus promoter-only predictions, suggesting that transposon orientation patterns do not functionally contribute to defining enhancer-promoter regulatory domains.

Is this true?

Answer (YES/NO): NO